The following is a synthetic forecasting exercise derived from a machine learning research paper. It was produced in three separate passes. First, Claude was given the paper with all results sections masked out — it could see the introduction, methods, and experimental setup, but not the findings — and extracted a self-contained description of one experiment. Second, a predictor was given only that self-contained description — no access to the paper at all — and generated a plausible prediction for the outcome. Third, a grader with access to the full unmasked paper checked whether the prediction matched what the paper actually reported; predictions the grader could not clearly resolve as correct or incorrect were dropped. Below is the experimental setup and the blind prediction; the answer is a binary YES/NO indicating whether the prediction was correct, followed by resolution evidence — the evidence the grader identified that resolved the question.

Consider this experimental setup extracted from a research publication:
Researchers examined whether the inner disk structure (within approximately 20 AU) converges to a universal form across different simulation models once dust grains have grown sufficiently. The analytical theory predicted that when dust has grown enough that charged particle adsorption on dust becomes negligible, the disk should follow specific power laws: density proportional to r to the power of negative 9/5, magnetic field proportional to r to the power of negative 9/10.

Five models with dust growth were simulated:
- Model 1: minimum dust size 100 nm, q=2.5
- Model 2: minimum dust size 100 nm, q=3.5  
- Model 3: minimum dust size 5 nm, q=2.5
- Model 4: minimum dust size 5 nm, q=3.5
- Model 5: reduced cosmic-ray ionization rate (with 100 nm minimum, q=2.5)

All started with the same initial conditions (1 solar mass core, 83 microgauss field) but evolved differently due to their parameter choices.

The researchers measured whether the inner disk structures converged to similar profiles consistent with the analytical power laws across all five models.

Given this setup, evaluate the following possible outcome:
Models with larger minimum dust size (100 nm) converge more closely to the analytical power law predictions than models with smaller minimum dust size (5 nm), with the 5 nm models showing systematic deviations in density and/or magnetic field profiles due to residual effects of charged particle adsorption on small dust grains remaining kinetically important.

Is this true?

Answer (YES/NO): NO